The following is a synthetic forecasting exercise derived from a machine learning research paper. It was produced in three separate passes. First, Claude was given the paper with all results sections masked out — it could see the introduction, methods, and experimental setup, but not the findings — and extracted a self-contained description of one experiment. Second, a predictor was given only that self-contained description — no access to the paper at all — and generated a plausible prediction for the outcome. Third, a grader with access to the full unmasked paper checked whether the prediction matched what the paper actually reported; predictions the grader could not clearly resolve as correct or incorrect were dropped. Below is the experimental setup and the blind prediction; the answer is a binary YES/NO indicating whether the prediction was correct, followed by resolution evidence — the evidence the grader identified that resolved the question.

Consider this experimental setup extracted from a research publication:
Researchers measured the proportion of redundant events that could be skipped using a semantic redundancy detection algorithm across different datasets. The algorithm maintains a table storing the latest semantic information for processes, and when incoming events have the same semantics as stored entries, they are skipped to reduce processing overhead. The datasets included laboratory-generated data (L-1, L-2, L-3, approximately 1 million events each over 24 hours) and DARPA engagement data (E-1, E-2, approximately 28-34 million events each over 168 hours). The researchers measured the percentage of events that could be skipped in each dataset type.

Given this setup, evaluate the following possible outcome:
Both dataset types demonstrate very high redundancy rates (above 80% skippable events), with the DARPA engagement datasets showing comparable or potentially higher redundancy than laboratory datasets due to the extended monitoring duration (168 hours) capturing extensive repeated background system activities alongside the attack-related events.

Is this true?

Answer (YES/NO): NO